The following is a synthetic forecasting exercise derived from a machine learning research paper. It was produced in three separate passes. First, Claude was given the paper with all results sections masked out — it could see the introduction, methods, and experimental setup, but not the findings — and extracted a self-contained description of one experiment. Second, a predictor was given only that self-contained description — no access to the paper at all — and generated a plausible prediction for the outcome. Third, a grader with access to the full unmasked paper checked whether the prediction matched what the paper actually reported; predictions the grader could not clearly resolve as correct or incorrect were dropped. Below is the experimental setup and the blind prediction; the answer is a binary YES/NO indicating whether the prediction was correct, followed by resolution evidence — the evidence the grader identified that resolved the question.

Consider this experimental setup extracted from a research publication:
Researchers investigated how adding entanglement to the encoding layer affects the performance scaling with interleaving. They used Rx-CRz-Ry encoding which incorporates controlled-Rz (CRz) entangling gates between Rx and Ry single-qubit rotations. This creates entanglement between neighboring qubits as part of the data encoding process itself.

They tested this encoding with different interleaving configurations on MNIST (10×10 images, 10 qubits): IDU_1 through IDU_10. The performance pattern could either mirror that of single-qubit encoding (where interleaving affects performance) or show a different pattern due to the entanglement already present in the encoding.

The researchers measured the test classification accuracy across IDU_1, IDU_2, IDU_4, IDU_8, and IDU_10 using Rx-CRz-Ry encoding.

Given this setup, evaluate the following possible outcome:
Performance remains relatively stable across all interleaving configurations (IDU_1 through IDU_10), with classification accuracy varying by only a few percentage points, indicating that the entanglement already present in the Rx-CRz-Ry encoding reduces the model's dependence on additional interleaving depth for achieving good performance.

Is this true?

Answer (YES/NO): NO